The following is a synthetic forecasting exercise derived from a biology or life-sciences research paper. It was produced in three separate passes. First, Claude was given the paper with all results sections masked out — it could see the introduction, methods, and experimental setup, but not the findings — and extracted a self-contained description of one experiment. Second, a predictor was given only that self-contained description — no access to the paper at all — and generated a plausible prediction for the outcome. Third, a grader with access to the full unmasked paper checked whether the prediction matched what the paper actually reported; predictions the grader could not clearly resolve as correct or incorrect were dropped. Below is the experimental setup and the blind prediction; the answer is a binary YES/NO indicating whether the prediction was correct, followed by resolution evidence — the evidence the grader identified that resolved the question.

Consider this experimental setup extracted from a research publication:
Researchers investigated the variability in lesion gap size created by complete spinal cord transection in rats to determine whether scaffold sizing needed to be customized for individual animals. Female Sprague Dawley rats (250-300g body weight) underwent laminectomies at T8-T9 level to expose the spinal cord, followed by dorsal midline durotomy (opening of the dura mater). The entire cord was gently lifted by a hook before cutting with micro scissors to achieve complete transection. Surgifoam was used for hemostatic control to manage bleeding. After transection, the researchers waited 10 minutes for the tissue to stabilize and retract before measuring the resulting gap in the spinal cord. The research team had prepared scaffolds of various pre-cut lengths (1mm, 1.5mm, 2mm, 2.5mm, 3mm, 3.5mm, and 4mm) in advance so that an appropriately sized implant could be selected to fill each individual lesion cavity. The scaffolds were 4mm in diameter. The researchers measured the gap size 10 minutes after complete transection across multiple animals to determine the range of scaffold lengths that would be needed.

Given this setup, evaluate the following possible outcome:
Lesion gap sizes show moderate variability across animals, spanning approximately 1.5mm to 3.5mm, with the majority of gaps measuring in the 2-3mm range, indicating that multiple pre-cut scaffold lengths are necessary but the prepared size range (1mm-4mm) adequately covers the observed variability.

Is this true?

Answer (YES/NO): NO